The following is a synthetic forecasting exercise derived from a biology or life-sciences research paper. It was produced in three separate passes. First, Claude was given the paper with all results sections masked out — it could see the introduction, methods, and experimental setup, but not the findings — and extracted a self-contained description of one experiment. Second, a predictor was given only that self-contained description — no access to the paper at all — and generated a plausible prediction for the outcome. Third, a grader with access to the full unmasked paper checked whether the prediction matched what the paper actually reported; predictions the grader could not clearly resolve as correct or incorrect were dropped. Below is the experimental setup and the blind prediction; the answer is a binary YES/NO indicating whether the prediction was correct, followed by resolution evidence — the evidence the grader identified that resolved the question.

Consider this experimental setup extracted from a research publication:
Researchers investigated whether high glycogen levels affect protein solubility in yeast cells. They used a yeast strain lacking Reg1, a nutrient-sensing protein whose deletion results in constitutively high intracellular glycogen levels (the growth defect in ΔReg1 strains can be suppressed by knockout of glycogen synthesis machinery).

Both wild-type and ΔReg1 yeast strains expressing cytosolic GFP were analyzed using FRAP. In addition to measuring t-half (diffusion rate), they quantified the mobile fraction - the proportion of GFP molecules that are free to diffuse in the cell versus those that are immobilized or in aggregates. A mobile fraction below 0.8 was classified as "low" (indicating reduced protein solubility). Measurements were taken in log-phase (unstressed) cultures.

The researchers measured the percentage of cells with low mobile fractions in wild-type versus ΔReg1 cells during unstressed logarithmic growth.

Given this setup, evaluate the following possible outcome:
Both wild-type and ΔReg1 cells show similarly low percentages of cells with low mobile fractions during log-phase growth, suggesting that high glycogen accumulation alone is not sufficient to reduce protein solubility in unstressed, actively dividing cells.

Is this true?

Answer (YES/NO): NO